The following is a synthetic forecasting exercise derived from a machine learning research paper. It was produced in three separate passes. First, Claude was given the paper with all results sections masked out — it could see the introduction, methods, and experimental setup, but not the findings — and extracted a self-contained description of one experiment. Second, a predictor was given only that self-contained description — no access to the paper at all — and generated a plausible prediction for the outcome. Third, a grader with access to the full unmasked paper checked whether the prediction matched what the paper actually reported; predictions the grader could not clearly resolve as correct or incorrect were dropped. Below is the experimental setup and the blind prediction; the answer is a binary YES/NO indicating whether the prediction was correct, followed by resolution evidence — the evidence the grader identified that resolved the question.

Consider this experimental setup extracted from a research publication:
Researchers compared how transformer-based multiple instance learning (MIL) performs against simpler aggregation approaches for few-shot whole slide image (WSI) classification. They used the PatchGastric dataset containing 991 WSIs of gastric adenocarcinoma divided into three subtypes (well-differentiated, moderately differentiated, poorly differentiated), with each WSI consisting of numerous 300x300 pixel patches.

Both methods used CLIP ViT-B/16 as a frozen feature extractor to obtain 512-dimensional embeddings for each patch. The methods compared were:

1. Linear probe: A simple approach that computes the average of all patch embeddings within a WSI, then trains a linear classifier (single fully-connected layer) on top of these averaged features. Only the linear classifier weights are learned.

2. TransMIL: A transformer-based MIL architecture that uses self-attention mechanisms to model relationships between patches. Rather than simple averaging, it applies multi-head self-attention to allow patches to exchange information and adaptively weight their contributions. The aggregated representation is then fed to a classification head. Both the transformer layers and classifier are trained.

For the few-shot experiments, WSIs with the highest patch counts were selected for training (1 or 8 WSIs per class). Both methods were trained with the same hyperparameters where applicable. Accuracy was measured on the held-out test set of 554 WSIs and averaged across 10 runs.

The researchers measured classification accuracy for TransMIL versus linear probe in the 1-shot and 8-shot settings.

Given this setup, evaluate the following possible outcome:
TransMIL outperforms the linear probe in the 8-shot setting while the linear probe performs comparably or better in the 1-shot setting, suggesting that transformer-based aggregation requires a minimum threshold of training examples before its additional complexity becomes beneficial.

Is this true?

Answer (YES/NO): NO